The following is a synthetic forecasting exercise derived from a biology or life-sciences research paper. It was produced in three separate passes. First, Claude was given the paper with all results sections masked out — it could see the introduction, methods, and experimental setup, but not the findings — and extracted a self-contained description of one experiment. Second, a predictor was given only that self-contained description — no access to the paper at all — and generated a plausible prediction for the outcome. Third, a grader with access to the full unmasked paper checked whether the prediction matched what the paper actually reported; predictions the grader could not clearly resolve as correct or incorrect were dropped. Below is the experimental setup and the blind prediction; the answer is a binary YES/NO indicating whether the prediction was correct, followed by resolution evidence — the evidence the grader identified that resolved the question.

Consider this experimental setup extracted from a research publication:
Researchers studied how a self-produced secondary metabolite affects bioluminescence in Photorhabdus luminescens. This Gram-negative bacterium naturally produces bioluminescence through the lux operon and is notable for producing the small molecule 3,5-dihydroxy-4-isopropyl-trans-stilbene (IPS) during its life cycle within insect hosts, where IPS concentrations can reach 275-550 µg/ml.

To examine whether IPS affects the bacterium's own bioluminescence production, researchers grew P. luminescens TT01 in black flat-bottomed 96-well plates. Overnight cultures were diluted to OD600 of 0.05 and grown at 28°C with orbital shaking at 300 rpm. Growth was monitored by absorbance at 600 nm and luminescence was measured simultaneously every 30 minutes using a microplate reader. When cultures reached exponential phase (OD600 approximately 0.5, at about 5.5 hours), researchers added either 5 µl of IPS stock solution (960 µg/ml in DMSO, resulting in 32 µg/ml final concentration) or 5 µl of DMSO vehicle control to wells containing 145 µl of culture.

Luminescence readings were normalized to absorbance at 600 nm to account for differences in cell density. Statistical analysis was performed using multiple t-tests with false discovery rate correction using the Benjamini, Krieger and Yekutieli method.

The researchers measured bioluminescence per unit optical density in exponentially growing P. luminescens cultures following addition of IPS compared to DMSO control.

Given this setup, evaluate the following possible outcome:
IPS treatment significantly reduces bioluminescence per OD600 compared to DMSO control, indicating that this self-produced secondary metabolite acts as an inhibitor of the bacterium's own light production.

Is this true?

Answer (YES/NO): YES